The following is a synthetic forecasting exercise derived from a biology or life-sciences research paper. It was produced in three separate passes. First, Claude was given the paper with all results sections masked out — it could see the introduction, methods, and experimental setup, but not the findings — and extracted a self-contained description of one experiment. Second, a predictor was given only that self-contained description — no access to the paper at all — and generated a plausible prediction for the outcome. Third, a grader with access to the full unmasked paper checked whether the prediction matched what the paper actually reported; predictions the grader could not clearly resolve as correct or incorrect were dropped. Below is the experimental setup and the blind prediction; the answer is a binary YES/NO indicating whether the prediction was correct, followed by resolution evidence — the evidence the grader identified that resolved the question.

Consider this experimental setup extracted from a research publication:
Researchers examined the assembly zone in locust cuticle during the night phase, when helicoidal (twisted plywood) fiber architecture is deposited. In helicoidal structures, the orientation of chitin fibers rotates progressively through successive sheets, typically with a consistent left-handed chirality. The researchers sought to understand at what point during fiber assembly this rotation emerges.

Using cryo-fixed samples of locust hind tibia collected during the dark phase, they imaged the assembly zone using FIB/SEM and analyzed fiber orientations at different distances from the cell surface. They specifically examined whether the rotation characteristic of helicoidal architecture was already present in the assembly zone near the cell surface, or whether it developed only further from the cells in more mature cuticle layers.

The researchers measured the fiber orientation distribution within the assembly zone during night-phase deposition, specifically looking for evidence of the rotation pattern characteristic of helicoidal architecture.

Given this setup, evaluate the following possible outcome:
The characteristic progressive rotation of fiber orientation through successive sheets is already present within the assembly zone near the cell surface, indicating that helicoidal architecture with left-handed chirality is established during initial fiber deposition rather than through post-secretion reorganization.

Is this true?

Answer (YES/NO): NO